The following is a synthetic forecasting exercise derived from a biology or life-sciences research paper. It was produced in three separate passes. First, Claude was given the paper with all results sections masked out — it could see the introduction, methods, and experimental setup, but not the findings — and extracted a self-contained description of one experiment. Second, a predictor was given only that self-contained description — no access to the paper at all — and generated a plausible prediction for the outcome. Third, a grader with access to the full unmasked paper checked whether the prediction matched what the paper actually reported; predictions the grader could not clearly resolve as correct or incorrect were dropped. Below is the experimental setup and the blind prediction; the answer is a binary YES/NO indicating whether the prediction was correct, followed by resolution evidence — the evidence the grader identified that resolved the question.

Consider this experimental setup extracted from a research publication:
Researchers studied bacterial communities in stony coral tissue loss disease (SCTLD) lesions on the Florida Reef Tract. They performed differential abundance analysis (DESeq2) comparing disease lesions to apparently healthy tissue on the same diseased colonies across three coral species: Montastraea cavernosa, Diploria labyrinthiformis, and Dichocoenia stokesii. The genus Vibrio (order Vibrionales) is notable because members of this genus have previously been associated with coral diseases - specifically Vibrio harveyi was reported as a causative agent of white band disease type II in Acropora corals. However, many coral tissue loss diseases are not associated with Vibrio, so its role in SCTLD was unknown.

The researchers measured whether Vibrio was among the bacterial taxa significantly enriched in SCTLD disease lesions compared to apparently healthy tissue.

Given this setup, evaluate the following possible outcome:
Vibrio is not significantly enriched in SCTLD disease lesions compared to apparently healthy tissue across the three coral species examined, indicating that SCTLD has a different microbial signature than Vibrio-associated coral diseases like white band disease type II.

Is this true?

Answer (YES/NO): NO